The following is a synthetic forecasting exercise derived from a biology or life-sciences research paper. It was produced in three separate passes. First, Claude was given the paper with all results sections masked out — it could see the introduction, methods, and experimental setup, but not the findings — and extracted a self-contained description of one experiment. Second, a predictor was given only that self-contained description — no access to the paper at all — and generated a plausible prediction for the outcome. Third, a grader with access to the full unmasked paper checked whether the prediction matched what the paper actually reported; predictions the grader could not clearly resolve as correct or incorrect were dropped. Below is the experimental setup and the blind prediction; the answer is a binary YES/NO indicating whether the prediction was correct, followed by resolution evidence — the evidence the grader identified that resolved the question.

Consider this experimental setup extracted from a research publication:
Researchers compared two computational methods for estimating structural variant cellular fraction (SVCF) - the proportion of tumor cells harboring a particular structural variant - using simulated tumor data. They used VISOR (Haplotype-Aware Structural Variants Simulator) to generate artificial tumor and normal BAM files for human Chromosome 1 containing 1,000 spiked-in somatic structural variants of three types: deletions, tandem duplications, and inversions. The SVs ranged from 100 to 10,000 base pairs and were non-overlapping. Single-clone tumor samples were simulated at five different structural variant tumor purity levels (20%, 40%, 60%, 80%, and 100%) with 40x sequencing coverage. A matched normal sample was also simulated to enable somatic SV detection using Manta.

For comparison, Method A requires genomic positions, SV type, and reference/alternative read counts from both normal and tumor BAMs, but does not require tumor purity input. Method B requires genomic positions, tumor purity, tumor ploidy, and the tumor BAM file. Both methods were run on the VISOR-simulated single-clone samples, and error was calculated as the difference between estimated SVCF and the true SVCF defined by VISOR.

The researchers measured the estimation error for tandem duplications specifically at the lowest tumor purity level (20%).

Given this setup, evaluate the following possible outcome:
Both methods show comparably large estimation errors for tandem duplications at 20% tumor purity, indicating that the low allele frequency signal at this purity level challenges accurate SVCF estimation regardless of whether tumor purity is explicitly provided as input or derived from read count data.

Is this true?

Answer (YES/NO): NO